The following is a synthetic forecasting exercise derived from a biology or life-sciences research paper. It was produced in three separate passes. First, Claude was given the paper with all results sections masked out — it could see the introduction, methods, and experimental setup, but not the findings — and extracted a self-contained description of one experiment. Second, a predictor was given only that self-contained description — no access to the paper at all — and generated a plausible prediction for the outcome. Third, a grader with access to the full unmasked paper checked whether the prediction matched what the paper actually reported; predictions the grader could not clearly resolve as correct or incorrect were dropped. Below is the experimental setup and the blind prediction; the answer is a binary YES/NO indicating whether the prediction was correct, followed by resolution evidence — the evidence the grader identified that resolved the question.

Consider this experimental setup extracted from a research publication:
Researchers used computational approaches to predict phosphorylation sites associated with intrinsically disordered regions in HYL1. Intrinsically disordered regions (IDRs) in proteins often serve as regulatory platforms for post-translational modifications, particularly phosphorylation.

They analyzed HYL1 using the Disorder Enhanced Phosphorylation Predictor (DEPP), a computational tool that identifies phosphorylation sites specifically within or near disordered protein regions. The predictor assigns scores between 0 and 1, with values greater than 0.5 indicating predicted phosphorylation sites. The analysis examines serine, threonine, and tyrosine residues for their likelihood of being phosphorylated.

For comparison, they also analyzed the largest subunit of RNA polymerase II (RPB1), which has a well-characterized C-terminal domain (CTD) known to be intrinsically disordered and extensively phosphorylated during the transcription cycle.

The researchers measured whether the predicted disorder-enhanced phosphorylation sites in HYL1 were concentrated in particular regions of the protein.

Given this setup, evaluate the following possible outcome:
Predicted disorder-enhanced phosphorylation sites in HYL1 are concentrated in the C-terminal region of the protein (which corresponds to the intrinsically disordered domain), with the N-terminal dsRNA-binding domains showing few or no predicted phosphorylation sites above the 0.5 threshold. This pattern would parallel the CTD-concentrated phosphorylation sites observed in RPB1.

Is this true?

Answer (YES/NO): YES